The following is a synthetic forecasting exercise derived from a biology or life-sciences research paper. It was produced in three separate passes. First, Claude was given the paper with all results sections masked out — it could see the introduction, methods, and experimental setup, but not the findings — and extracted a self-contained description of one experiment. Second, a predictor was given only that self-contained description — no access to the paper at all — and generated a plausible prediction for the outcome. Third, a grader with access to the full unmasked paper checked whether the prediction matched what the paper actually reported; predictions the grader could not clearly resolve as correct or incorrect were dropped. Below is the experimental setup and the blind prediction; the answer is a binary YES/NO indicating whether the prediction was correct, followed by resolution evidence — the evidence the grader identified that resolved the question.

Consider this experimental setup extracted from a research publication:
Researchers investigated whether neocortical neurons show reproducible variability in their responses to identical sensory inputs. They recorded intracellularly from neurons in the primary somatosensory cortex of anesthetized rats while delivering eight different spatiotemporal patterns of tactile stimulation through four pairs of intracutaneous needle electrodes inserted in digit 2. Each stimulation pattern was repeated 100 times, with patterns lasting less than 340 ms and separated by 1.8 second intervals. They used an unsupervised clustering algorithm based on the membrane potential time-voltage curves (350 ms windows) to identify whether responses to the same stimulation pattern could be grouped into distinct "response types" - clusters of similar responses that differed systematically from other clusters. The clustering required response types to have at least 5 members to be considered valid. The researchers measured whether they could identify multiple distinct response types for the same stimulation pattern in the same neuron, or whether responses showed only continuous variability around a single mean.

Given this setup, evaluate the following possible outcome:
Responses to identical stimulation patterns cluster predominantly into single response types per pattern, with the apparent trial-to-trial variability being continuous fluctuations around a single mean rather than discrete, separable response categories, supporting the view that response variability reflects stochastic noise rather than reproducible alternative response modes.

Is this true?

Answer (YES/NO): NO